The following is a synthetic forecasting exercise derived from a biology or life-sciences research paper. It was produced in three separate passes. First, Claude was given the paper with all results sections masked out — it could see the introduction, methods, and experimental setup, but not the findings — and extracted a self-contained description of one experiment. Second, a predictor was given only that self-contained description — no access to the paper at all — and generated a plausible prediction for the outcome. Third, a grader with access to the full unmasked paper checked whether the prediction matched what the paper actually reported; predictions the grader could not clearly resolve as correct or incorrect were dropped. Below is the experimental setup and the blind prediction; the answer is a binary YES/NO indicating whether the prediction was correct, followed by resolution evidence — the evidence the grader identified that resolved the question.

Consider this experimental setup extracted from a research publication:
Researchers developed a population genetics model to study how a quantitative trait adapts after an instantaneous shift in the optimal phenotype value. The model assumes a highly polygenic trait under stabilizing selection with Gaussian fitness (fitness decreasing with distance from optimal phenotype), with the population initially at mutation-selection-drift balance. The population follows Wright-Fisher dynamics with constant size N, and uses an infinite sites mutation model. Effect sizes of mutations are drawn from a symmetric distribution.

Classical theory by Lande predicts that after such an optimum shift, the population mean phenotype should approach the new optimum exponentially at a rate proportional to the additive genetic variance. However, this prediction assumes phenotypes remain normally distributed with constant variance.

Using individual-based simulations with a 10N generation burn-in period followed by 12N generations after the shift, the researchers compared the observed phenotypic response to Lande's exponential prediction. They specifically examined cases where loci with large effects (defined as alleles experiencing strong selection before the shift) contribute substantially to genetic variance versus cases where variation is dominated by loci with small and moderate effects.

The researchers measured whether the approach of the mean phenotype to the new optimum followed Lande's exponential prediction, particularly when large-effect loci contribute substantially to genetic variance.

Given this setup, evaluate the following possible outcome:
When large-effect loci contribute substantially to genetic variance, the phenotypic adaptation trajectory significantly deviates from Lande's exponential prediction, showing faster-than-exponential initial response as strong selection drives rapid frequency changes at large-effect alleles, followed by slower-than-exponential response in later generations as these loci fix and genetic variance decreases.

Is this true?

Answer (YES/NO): NO